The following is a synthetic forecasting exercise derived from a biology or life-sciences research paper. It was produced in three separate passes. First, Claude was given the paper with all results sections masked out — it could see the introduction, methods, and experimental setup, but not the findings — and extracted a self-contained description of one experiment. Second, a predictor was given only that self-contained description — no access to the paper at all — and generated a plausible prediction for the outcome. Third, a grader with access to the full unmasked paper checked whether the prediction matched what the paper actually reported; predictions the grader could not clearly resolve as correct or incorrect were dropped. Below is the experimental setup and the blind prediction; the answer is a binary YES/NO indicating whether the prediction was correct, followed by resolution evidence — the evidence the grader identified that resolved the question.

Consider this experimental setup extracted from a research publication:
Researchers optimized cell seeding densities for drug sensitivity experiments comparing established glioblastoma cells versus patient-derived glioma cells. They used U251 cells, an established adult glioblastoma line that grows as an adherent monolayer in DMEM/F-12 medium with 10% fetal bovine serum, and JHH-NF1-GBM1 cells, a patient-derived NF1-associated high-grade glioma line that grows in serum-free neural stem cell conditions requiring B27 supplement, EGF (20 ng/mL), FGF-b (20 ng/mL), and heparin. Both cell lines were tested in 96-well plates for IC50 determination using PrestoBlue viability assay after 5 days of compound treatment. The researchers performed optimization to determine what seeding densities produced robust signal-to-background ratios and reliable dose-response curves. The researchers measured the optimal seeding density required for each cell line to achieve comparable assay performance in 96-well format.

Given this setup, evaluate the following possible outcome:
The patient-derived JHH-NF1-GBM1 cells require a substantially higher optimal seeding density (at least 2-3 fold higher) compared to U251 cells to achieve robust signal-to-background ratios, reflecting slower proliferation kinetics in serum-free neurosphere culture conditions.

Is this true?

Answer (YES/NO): YES